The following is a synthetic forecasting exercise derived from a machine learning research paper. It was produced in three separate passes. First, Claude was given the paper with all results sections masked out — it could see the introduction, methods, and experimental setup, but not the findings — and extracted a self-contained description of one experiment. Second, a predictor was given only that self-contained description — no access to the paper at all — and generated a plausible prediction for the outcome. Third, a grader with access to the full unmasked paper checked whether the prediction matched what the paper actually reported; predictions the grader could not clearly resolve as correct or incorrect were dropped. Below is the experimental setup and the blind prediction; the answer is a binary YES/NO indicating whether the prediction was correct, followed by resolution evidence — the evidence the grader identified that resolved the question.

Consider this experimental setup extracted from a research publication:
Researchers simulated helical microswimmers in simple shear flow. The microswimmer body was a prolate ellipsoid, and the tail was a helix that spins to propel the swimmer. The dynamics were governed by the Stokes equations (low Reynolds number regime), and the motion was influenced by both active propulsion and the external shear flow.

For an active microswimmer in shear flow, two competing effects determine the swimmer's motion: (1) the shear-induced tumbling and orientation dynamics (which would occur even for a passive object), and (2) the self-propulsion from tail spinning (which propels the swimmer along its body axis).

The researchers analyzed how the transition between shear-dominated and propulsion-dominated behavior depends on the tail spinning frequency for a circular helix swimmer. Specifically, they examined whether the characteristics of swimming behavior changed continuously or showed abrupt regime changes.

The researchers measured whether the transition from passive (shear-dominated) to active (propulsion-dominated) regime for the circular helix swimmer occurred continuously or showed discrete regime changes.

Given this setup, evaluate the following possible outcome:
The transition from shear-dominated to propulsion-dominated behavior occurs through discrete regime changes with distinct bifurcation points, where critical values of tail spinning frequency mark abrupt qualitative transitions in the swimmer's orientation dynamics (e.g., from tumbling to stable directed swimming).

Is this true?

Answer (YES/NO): NO